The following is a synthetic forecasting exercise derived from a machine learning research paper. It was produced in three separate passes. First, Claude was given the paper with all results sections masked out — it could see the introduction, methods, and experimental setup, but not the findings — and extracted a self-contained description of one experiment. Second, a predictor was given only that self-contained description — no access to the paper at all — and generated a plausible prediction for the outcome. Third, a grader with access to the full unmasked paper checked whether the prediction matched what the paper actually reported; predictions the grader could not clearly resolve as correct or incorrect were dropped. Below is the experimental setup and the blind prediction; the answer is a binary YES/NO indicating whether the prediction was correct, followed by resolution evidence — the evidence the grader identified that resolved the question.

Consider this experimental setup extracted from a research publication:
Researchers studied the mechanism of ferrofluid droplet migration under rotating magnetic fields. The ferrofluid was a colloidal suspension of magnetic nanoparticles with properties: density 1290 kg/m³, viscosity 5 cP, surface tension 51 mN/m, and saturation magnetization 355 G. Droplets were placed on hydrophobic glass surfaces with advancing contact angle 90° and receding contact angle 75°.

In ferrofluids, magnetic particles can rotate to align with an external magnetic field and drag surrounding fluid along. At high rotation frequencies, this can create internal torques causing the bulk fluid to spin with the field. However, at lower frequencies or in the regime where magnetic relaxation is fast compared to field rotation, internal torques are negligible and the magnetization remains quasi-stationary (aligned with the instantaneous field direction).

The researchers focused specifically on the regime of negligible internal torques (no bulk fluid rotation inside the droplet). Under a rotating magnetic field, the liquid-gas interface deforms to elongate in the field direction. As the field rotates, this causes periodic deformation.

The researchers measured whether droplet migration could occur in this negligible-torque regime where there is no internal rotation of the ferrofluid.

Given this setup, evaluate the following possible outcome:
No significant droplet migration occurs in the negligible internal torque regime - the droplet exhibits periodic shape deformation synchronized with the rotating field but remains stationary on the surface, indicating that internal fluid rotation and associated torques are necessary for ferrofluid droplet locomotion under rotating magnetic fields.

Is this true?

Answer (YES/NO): NO